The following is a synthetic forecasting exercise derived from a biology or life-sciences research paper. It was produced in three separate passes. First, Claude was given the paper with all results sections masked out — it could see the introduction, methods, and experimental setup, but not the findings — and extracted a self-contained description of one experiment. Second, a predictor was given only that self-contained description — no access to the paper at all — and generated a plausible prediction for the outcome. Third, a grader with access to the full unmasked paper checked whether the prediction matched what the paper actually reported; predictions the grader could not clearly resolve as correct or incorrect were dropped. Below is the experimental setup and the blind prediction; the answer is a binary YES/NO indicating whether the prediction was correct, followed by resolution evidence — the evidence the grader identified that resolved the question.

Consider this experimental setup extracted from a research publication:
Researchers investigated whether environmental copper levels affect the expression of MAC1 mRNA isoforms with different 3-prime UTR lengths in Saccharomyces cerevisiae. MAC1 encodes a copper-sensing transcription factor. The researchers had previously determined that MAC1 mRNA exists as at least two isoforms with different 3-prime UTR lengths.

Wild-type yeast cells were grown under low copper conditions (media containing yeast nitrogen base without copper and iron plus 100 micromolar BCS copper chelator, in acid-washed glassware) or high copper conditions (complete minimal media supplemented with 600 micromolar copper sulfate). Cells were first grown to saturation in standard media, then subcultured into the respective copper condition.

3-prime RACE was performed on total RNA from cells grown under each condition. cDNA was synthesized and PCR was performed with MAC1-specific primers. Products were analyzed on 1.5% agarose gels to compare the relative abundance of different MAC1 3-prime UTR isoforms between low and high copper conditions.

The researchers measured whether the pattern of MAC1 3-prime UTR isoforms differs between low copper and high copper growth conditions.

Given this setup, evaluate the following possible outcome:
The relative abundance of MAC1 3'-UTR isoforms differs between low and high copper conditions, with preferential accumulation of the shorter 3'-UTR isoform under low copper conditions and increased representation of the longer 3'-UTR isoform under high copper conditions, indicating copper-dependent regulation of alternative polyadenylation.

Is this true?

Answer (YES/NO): NO